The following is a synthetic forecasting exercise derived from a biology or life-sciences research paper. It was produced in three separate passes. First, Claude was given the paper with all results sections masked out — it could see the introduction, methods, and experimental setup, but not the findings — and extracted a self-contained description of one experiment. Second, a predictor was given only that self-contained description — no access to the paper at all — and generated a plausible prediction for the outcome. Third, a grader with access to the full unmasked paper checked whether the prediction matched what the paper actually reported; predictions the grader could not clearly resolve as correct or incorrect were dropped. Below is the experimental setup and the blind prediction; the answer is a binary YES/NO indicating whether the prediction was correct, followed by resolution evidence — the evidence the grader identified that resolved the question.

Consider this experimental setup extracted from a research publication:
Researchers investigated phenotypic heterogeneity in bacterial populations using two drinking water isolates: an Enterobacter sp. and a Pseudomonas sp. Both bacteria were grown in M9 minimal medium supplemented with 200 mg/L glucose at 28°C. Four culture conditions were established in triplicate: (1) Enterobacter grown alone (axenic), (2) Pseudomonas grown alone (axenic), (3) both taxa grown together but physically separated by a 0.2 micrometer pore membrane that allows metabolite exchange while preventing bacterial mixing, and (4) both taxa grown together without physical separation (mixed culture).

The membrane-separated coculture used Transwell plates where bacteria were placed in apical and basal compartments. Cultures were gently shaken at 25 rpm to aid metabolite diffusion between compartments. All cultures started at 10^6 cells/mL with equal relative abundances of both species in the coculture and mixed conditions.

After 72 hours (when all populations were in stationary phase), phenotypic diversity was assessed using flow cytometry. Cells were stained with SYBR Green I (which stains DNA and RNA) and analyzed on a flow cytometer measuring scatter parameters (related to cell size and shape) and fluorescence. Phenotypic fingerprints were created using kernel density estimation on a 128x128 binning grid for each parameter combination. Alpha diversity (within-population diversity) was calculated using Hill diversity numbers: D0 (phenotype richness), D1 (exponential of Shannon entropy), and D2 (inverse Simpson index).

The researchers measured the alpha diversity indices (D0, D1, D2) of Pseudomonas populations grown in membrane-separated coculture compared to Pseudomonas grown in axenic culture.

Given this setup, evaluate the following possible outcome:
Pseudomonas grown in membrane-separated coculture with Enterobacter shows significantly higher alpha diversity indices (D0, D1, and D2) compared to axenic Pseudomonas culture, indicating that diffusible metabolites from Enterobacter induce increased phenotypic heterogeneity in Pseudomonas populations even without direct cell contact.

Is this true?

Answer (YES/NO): NO